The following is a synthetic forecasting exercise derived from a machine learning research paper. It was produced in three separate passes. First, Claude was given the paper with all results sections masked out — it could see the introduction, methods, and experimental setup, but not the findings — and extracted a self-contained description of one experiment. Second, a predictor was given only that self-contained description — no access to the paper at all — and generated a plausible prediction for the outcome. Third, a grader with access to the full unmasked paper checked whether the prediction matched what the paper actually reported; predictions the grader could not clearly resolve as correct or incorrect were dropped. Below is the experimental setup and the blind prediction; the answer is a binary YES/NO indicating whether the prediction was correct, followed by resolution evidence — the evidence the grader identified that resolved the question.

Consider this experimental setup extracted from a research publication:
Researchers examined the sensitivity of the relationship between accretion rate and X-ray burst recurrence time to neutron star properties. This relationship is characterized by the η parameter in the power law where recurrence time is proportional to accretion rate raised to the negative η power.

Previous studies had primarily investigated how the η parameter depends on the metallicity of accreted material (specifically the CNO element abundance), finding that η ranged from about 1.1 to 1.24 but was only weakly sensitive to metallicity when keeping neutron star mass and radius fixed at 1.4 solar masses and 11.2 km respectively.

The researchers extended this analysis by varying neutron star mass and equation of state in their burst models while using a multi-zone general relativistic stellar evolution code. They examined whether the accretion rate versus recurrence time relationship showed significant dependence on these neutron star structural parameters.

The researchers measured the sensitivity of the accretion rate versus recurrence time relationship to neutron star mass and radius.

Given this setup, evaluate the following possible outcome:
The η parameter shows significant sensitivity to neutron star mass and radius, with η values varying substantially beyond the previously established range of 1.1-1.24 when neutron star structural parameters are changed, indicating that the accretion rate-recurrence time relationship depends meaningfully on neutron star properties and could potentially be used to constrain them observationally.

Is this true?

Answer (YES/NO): YES